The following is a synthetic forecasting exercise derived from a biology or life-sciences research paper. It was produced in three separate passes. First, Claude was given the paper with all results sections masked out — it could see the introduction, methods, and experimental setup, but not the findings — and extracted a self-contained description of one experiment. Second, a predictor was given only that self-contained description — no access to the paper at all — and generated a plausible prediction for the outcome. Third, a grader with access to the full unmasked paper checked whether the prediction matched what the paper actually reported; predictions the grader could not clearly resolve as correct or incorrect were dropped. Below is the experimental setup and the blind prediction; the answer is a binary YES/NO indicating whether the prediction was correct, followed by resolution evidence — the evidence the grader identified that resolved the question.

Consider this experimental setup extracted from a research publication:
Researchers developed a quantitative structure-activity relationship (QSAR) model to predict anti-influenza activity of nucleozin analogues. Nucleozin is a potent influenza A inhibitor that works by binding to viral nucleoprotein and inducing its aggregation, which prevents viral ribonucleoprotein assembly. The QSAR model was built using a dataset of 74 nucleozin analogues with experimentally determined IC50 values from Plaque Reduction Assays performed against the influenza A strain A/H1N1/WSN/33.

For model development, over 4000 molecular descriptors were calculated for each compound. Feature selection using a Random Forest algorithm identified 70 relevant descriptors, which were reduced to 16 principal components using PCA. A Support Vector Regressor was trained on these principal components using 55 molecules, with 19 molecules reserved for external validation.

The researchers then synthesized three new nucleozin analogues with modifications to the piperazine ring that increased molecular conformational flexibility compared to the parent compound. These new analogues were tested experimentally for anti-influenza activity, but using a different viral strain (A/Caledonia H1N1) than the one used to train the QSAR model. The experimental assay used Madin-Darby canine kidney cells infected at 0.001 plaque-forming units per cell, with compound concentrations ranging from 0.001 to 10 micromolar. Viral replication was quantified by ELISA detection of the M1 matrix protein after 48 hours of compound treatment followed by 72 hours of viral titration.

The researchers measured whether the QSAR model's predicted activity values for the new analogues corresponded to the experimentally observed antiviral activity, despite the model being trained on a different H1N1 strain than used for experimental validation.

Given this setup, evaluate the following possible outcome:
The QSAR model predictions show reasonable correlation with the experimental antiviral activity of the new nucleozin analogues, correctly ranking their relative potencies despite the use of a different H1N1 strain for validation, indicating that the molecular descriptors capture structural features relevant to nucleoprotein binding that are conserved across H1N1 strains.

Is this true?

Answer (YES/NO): NO